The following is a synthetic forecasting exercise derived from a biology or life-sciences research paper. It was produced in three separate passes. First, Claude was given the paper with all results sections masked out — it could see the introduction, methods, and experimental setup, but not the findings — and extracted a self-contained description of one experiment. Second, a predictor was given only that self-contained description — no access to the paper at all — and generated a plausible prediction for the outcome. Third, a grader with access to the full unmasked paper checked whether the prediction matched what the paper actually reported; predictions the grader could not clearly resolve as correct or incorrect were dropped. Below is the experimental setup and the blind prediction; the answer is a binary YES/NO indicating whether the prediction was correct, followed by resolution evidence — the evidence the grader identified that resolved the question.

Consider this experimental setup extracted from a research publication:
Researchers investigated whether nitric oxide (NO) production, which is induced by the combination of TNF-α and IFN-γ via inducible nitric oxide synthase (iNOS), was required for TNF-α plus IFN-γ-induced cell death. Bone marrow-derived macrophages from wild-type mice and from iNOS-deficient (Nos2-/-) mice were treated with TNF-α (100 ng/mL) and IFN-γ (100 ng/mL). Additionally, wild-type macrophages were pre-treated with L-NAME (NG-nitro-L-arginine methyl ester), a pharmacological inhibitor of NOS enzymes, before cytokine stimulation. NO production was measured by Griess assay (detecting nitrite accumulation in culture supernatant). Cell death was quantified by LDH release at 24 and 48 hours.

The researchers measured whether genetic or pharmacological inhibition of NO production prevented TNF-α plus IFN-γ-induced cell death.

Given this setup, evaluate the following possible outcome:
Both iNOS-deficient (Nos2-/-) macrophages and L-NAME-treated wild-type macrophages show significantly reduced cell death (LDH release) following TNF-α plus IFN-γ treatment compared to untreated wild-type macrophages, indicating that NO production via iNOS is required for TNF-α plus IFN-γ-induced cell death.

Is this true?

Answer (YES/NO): YES